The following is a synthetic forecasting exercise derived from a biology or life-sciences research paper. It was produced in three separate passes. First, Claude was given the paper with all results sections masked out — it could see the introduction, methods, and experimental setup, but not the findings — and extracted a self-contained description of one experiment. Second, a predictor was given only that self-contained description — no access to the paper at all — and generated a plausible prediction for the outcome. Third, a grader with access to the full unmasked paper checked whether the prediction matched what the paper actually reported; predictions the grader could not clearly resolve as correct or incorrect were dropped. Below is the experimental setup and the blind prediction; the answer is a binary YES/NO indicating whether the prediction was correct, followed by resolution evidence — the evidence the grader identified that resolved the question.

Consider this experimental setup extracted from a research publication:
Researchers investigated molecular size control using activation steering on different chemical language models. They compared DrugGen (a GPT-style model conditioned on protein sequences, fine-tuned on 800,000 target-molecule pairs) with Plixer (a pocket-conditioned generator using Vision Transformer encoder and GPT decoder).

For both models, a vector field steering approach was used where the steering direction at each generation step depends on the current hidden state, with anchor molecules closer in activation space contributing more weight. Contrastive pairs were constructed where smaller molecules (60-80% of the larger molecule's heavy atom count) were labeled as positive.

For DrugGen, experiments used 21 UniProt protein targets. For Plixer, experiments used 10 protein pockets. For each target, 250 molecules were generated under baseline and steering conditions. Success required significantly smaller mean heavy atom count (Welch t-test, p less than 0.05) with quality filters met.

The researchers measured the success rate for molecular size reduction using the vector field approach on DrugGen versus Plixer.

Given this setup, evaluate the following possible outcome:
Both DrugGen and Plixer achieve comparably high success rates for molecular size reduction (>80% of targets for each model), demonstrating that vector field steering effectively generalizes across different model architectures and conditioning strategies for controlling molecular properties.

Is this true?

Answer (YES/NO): NO